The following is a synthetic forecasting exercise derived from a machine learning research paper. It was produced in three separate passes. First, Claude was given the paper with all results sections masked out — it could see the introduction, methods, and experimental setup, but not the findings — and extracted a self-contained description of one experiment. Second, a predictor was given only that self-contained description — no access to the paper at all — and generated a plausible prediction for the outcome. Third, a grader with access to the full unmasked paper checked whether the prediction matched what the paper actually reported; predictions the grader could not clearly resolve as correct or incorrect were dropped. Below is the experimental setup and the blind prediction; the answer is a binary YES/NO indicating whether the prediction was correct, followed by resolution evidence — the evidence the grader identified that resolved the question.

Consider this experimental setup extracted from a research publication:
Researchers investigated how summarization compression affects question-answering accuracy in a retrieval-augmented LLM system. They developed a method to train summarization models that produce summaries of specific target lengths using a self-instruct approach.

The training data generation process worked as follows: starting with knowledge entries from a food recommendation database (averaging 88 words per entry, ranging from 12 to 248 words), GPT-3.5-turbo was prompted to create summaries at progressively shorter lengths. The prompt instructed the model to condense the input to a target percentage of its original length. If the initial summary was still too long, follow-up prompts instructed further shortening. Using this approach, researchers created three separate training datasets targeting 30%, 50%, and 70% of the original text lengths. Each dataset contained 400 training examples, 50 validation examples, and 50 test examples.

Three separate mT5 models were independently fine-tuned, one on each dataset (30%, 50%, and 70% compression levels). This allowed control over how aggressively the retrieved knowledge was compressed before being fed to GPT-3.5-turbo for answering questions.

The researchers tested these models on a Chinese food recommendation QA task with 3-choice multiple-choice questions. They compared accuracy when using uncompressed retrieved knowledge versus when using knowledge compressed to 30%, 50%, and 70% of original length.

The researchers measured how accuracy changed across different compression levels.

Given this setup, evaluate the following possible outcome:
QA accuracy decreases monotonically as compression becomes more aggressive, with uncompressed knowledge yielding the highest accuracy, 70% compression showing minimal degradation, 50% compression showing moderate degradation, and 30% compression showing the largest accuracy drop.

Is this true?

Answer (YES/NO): NO